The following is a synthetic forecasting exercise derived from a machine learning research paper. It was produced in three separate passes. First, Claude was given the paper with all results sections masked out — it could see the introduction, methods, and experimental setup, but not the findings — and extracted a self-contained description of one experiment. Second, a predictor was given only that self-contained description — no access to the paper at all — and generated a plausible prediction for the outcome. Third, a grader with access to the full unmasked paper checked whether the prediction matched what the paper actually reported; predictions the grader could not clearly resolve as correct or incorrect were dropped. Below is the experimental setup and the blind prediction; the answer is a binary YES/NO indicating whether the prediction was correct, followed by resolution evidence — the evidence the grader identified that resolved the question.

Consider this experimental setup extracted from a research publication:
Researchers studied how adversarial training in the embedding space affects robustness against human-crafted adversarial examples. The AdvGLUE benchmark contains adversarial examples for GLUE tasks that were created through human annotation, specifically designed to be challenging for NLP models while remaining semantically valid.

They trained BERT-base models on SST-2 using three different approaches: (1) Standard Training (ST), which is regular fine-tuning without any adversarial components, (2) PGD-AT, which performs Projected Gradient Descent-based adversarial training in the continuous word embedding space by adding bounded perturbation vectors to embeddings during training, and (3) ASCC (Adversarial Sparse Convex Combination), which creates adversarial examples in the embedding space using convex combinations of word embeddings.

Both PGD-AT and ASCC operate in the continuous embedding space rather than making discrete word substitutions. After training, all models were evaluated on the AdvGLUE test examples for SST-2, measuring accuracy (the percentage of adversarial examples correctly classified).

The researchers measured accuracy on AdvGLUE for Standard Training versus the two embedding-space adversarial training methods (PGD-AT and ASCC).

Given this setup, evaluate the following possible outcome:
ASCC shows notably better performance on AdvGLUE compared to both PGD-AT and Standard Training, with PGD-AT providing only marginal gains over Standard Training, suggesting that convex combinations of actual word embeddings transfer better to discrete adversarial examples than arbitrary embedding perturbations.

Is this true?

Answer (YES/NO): NO